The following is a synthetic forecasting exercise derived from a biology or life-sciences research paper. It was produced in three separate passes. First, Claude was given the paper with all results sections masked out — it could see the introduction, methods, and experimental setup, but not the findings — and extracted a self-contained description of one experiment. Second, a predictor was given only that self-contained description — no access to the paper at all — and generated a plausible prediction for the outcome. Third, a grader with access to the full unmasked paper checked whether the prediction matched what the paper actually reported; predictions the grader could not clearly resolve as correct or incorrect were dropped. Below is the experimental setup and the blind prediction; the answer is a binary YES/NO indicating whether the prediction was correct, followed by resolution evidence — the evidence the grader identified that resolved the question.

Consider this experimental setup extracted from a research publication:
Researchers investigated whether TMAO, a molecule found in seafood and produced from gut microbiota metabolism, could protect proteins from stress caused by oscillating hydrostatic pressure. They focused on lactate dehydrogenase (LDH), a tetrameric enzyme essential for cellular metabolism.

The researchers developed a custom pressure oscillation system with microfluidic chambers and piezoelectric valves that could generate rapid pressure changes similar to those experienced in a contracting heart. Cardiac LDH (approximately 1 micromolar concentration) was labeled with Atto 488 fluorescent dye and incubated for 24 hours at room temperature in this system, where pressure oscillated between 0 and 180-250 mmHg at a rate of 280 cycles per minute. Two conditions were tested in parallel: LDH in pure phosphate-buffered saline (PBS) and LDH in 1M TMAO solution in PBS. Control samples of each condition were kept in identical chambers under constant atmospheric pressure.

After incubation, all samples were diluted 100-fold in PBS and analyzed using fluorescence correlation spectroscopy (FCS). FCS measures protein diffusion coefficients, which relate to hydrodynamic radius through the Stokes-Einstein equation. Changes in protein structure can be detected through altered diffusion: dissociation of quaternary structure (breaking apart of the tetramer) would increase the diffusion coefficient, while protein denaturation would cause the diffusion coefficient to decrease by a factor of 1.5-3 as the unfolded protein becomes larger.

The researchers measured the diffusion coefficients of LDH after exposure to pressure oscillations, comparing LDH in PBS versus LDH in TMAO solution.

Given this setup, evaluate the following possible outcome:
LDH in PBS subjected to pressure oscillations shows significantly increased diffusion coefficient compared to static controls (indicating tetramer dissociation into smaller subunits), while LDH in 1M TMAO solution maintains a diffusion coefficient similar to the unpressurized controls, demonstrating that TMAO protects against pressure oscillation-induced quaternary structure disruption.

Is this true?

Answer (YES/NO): NO